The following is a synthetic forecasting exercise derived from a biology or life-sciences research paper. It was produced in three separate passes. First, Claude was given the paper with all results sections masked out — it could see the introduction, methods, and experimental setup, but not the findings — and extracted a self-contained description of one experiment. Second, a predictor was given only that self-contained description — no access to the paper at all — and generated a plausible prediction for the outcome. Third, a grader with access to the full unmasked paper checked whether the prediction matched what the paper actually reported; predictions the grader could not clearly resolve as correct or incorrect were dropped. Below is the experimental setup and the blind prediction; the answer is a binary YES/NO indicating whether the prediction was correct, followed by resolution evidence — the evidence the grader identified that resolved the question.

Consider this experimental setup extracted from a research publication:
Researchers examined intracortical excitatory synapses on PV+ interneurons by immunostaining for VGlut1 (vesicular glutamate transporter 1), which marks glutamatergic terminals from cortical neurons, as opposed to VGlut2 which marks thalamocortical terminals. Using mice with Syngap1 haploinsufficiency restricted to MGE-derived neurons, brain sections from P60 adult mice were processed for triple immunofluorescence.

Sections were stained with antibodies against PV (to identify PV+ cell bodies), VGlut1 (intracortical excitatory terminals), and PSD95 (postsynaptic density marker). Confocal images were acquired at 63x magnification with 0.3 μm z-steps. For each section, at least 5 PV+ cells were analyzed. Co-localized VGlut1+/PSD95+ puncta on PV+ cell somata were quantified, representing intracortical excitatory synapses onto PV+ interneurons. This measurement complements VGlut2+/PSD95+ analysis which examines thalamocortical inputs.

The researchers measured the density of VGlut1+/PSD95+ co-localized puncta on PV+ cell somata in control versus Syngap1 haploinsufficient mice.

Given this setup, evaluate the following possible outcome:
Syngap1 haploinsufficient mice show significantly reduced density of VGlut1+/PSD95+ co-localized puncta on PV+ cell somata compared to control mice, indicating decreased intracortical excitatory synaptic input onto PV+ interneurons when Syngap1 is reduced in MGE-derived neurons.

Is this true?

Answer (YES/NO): YES